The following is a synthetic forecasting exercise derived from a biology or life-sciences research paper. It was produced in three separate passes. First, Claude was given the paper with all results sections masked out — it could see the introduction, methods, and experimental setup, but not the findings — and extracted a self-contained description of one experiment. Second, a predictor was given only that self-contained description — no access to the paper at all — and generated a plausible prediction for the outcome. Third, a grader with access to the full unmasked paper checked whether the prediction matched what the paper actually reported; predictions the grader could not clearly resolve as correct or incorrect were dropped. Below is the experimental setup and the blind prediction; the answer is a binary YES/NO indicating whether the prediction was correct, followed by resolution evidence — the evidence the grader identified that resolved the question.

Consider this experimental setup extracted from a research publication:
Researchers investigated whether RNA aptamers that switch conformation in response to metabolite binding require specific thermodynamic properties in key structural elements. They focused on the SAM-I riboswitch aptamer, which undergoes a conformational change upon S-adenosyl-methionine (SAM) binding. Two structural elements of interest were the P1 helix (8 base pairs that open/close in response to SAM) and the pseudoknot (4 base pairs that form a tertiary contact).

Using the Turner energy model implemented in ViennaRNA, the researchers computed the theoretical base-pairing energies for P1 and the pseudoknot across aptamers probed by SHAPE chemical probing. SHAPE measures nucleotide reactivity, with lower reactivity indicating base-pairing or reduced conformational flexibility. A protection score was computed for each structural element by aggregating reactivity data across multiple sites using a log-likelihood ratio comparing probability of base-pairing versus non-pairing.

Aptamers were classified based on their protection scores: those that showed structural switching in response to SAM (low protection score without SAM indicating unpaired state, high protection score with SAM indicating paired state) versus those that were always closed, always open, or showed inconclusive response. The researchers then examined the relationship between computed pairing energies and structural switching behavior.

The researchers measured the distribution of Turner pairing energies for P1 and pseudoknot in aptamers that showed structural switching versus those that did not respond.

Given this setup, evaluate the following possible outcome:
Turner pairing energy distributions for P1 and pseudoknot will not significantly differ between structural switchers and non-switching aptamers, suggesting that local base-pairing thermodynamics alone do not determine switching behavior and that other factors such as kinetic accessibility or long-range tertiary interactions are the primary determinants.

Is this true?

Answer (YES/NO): NO